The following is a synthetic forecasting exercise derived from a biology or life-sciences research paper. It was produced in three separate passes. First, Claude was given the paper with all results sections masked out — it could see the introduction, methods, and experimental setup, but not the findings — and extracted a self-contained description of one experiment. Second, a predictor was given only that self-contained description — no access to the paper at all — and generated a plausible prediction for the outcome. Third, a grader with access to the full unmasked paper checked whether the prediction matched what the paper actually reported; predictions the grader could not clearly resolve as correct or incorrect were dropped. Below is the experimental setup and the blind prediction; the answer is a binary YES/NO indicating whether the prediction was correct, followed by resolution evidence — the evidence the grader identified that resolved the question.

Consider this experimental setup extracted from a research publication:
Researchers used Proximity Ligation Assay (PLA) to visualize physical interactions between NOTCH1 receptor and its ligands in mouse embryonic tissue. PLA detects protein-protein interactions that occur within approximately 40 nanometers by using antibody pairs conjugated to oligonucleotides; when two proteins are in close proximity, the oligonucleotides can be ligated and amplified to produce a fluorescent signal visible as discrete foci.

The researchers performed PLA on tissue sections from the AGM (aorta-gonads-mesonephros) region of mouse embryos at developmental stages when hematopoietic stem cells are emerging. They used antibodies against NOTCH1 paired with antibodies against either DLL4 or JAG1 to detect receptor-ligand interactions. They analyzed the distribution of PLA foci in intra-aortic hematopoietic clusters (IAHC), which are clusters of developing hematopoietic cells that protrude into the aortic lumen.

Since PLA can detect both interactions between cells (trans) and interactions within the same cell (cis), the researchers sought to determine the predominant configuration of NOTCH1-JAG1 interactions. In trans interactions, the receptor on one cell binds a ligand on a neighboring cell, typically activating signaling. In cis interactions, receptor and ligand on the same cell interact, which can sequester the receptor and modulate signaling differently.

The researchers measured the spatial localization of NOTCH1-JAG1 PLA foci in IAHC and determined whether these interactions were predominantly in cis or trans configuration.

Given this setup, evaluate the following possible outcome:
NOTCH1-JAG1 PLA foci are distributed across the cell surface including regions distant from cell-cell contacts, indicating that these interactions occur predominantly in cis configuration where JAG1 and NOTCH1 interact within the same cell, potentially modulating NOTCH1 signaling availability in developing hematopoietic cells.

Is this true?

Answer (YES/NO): YES